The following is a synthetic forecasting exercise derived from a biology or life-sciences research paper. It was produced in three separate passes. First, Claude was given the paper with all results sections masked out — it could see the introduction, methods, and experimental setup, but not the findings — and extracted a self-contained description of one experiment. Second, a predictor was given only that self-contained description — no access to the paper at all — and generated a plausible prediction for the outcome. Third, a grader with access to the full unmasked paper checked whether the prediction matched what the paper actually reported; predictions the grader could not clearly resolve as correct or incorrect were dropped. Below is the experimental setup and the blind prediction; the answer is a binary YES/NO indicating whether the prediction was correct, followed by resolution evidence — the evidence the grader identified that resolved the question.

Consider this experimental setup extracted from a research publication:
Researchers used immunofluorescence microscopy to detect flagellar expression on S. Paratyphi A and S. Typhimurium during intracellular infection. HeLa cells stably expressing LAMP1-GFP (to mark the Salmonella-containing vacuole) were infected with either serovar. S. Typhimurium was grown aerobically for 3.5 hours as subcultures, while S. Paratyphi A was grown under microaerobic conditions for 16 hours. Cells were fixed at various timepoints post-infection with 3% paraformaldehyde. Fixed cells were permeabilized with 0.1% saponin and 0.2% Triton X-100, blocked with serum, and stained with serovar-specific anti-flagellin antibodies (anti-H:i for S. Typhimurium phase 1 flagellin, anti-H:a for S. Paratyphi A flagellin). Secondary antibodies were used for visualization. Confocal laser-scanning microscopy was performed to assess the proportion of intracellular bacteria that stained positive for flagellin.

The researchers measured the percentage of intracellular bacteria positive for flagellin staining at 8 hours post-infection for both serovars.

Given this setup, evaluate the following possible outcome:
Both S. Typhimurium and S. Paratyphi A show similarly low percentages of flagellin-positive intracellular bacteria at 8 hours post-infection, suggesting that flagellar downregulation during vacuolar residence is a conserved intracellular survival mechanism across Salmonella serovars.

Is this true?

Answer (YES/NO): NO